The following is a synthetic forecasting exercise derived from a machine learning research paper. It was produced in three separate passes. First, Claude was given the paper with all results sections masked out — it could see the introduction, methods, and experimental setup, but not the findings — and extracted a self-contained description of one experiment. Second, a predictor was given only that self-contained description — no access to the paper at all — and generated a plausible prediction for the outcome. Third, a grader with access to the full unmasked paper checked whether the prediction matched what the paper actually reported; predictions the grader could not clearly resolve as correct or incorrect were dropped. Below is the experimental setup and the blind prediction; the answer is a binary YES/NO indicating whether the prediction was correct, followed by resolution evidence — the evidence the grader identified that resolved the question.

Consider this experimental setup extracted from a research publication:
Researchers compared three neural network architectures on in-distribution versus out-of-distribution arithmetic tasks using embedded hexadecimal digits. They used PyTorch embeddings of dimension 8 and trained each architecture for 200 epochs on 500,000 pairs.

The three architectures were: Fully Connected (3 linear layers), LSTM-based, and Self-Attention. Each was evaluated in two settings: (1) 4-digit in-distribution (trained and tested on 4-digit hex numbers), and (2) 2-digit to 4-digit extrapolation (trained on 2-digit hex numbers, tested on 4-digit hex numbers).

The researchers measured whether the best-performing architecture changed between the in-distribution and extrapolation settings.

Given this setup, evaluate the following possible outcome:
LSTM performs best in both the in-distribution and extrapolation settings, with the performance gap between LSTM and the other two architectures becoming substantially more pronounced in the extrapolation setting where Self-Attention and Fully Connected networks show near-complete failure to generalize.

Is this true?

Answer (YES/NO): NO